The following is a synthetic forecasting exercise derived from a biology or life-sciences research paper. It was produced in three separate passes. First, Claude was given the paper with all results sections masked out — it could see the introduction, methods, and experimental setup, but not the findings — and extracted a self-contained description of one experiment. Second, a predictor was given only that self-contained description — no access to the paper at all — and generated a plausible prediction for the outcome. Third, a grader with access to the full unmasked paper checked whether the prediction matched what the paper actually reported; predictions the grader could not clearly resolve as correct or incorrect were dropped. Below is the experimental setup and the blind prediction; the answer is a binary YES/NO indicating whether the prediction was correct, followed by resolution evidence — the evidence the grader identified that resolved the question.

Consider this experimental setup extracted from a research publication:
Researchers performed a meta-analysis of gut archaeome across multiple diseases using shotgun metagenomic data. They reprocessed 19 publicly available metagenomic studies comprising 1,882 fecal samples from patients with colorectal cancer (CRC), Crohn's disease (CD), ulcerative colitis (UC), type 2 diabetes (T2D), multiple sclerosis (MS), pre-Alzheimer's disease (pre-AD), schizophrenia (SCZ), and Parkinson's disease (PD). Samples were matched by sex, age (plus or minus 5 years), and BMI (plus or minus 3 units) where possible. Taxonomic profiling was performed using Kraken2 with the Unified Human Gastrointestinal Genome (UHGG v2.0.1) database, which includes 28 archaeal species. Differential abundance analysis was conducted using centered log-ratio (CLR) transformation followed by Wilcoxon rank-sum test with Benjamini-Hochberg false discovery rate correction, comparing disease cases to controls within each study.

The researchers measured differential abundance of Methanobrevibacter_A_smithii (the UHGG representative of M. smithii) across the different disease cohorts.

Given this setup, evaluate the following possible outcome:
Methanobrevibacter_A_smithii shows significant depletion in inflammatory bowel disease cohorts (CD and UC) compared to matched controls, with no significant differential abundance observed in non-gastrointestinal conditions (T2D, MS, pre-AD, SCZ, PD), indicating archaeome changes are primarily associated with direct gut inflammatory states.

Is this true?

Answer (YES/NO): NO